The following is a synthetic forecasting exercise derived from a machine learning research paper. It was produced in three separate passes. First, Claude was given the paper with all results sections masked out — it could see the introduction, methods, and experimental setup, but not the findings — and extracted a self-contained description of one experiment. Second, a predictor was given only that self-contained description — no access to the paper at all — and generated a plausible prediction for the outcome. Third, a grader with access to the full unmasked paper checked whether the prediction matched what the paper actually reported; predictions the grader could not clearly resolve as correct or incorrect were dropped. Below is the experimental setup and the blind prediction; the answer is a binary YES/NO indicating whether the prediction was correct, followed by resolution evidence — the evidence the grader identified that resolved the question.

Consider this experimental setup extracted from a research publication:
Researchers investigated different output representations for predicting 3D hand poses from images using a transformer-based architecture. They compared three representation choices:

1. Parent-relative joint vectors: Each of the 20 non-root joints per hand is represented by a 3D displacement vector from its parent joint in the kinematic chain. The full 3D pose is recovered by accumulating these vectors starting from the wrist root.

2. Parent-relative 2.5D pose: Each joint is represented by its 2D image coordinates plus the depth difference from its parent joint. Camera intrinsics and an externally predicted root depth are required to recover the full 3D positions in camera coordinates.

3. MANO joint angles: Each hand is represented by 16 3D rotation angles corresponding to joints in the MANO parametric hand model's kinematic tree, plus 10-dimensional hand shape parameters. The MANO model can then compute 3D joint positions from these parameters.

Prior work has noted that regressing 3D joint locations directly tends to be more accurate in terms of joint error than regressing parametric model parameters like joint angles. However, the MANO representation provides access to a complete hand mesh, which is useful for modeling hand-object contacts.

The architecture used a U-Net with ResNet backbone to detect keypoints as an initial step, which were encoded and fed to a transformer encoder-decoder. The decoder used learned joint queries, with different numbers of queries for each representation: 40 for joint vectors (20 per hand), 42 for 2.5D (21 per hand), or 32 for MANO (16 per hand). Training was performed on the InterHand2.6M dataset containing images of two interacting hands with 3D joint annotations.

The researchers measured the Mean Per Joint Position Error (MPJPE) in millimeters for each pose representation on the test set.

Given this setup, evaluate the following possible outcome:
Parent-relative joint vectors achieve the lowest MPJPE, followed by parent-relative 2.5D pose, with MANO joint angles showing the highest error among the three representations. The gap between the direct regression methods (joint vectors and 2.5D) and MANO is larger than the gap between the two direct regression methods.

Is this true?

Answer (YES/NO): NO